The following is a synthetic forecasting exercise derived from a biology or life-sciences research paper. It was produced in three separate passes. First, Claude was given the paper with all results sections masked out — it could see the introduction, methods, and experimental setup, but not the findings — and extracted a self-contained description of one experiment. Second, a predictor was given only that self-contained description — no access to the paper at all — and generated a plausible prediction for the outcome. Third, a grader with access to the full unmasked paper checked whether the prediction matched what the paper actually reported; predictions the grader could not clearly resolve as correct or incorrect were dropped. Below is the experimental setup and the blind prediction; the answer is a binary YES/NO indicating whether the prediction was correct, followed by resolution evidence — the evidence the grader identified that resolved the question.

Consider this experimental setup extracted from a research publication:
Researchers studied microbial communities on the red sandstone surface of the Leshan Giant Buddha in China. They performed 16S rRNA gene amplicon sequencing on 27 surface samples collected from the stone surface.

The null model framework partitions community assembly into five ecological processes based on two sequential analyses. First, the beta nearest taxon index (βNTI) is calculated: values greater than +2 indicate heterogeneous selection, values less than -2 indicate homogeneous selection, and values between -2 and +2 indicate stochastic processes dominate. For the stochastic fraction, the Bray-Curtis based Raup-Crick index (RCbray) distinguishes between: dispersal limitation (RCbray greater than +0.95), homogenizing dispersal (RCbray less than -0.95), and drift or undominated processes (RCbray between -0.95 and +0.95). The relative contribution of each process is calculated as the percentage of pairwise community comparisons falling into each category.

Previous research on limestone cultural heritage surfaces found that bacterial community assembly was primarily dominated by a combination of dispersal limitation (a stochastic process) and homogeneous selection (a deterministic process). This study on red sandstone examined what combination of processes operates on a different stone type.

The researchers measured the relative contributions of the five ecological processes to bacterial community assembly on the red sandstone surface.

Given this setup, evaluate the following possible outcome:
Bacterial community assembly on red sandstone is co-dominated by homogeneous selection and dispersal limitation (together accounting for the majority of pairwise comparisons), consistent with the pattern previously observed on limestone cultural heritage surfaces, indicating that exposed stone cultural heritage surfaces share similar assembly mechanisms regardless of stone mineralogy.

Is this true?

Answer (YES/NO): NO